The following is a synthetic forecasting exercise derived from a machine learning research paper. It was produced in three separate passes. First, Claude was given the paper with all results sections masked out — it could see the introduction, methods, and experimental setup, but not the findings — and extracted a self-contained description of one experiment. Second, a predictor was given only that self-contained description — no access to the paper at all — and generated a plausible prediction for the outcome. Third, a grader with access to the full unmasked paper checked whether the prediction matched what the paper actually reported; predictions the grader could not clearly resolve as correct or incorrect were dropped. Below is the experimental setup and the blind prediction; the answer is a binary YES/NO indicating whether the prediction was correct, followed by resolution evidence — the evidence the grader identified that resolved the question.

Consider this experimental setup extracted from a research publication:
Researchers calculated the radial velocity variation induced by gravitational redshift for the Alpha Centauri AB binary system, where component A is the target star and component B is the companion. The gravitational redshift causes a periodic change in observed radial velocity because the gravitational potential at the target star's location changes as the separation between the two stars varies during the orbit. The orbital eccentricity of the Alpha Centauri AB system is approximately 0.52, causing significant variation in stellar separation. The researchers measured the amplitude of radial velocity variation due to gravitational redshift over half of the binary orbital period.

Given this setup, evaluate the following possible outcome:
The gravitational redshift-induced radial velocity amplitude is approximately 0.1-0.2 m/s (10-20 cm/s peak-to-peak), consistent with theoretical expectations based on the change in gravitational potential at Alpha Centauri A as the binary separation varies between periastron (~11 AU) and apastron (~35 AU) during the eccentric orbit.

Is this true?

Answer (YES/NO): YES